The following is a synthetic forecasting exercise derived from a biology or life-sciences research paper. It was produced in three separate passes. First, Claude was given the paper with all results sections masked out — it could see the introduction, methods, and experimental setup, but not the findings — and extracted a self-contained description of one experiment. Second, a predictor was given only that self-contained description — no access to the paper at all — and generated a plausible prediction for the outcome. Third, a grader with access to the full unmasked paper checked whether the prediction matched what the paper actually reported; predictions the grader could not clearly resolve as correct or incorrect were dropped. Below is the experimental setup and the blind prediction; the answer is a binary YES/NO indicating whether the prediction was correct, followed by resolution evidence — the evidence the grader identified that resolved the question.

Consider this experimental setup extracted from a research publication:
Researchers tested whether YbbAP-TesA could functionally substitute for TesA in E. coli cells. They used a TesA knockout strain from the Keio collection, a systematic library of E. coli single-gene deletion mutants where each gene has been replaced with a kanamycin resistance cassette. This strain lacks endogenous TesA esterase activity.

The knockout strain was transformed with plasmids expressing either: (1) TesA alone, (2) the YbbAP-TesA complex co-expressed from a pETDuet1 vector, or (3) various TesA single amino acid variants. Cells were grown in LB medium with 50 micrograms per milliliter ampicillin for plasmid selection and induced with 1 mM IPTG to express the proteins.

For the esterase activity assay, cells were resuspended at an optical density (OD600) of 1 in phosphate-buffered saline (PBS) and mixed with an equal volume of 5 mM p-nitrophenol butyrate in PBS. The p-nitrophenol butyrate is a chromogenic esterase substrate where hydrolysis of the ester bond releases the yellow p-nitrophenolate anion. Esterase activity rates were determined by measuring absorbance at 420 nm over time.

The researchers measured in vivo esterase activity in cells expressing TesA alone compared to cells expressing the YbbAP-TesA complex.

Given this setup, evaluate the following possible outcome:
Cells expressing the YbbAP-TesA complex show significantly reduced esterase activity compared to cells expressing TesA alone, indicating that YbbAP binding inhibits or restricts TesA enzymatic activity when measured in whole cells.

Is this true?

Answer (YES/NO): NO